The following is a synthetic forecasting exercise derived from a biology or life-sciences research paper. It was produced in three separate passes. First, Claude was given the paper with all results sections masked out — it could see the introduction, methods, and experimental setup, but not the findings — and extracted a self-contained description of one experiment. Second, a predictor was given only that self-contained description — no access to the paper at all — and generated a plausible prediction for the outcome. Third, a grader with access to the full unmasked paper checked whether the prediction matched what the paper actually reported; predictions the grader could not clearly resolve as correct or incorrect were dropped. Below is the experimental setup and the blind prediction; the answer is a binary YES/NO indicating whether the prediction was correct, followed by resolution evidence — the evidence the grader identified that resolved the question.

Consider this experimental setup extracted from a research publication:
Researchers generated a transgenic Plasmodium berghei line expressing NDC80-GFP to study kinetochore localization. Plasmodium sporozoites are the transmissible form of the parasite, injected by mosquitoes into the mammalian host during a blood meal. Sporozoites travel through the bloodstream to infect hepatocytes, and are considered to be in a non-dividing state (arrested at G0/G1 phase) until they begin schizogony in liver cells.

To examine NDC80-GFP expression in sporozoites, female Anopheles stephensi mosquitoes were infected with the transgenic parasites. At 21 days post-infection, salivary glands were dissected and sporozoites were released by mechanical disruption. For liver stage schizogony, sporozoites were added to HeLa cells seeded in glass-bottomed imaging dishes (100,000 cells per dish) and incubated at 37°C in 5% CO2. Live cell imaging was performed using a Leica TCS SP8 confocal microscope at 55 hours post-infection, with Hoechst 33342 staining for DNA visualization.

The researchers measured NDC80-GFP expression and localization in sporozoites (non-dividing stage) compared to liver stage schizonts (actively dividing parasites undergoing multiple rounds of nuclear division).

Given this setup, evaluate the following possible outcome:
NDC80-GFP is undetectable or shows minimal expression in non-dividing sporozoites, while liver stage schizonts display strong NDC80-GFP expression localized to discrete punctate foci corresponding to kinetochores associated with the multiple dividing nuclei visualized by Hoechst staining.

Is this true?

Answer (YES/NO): NO